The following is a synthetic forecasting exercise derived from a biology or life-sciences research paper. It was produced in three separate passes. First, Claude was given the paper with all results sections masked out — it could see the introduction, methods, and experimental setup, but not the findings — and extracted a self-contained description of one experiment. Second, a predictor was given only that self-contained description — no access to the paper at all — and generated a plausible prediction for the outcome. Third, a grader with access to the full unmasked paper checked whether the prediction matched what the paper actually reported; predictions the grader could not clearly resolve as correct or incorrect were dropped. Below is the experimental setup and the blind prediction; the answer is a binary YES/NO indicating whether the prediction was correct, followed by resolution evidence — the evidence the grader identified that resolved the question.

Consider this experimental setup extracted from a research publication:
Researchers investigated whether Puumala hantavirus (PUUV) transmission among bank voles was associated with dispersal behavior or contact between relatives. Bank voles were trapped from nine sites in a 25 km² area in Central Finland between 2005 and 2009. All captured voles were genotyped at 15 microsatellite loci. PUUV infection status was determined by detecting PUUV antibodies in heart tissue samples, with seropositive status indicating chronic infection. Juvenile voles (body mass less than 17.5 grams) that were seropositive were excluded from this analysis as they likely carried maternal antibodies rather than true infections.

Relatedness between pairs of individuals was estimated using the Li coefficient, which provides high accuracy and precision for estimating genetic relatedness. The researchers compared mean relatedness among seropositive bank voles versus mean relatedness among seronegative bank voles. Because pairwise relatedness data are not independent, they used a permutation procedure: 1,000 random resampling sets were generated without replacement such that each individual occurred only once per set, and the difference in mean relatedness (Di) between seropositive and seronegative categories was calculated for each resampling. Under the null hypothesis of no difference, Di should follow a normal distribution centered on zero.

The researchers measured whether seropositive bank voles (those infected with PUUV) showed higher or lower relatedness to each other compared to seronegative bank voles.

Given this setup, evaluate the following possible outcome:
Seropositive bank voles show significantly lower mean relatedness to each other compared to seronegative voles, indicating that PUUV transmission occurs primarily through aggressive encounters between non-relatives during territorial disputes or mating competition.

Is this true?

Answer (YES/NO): NO